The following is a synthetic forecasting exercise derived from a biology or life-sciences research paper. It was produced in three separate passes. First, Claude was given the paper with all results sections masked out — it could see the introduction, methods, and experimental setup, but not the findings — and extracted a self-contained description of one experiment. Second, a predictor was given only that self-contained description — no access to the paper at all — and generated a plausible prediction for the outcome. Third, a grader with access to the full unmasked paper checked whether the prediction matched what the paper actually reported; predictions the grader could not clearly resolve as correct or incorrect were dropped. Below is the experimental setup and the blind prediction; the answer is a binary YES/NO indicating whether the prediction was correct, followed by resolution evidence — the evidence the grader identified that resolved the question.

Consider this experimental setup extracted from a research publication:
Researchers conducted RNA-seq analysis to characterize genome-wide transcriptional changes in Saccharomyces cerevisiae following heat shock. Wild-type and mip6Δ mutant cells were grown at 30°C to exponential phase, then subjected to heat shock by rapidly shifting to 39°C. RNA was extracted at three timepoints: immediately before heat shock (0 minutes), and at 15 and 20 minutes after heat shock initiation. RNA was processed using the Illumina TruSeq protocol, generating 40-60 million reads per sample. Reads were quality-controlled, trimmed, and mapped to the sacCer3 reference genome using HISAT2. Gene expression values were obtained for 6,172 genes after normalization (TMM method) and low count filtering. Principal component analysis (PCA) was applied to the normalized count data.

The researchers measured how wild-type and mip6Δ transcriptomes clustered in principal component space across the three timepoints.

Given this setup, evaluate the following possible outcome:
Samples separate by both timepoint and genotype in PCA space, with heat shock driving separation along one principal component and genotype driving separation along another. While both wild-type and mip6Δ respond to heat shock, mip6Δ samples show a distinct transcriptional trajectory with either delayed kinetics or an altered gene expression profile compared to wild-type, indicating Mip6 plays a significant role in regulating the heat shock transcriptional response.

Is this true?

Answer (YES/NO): NO